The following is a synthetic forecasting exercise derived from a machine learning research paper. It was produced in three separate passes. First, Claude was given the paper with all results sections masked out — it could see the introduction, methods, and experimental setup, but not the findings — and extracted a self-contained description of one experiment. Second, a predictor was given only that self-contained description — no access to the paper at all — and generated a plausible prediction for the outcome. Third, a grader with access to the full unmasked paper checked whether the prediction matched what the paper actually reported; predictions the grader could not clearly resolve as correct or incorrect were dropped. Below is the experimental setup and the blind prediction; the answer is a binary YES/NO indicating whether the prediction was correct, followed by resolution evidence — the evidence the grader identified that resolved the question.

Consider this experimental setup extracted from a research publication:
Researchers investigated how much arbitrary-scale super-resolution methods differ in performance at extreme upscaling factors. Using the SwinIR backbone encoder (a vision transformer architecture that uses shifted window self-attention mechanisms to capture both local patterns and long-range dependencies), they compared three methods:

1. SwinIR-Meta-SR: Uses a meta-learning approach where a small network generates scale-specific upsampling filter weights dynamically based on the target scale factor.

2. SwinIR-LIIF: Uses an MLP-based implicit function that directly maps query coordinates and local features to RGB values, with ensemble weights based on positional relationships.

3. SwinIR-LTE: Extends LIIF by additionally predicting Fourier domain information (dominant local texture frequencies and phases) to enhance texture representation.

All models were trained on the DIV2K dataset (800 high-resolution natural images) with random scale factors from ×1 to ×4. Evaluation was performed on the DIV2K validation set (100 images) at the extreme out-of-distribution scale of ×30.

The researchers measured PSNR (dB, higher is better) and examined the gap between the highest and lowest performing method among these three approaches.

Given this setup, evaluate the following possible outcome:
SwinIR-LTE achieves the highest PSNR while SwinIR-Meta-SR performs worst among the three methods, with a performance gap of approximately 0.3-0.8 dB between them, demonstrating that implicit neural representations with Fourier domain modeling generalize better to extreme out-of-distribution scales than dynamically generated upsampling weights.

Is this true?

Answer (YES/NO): NO